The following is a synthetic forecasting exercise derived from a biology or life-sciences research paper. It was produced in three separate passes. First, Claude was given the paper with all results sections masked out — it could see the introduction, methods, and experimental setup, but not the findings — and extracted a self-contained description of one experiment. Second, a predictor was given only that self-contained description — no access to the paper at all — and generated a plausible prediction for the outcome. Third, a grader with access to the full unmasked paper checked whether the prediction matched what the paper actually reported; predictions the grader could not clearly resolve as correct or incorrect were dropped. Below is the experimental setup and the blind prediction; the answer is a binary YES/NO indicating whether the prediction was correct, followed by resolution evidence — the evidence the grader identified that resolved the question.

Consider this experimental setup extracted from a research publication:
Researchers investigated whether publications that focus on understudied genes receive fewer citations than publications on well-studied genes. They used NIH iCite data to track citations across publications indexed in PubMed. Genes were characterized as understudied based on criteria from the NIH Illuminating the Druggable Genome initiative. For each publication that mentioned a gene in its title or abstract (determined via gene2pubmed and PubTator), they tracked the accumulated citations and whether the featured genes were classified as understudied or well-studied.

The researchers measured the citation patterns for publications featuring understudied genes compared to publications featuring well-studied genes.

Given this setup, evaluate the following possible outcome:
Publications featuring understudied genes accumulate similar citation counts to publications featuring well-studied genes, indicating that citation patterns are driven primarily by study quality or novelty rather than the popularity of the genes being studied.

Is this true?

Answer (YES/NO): NO